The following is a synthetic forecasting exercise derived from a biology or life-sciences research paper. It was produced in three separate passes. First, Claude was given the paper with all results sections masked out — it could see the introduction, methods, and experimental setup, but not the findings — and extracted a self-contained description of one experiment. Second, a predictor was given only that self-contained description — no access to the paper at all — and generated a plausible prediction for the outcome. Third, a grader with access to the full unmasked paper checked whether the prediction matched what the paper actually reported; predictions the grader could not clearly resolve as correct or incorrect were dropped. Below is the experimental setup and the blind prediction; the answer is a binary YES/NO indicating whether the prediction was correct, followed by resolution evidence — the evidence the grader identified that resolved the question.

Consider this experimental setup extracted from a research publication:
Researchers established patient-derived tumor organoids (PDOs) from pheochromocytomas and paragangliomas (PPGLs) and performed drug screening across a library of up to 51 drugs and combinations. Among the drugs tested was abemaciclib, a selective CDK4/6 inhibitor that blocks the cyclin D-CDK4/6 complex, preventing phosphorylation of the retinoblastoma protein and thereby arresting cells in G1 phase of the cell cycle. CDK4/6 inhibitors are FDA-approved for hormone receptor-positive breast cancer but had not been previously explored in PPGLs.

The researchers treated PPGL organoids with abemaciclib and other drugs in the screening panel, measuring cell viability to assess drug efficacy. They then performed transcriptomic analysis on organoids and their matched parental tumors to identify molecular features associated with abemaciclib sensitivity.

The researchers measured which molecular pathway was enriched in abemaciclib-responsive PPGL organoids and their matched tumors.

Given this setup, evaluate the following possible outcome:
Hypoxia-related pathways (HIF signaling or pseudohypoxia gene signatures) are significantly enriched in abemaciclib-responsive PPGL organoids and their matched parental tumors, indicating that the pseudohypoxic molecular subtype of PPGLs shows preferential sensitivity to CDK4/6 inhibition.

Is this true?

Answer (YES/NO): NO